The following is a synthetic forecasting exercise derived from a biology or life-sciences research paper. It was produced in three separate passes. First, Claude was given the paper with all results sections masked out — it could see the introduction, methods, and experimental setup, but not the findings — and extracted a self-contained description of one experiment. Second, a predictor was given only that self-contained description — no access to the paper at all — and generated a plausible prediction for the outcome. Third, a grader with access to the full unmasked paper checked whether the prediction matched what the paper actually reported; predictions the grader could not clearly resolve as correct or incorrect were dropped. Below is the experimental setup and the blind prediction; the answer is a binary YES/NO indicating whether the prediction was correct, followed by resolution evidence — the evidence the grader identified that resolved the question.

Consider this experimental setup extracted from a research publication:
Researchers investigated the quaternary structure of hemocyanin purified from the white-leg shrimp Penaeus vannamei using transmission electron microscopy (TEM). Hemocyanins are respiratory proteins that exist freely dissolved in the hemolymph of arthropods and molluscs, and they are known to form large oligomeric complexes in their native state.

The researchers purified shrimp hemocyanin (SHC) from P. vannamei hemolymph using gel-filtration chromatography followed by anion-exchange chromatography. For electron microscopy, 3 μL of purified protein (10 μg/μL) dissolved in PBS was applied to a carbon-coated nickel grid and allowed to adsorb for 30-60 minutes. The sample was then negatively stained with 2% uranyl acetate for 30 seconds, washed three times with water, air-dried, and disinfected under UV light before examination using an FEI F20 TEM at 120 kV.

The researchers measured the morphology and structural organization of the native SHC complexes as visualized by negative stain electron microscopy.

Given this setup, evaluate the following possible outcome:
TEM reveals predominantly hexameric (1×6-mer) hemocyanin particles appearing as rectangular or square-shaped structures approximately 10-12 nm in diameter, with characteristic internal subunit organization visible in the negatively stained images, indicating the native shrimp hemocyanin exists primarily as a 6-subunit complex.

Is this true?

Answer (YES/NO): NO